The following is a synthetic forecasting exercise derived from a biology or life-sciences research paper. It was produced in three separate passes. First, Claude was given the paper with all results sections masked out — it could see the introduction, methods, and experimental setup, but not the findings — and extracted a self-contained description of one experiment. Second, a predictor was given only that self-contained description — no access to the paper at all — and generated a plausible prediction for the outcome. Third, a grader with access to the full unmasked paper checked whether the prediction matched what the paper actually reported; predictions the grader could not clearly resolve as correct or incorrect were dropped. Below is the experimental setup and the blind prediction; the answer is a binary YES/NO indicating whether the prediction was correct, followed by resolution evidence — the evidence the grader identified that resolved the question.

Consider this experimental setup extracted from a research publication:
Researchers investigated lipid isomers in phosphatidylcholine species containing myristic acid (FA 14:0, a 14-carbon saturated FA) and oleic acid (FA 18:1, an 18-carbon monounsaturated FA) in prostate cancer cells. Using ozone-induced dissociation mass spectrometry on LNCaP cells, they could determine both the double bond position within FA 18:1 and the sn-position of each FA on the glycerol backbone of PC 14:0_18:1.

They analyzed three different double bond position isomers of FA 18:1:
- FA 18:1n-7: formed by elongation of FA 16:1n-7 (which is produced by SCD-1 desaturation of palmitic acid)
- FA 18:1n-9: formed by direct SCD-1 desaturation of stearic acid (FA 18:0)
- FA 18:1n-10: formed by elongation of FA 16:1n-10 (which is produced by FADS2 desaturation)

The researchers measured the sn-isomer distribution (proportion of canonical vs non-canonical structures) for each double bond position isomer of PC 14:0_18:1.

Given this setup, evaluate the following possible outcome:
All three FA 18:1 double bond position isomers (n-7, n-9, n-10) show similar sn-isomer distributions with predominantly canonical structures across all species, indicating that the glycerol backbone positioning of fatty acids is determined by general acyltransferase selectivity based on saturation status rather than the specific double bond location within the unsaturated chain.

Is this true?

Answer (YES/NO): NO